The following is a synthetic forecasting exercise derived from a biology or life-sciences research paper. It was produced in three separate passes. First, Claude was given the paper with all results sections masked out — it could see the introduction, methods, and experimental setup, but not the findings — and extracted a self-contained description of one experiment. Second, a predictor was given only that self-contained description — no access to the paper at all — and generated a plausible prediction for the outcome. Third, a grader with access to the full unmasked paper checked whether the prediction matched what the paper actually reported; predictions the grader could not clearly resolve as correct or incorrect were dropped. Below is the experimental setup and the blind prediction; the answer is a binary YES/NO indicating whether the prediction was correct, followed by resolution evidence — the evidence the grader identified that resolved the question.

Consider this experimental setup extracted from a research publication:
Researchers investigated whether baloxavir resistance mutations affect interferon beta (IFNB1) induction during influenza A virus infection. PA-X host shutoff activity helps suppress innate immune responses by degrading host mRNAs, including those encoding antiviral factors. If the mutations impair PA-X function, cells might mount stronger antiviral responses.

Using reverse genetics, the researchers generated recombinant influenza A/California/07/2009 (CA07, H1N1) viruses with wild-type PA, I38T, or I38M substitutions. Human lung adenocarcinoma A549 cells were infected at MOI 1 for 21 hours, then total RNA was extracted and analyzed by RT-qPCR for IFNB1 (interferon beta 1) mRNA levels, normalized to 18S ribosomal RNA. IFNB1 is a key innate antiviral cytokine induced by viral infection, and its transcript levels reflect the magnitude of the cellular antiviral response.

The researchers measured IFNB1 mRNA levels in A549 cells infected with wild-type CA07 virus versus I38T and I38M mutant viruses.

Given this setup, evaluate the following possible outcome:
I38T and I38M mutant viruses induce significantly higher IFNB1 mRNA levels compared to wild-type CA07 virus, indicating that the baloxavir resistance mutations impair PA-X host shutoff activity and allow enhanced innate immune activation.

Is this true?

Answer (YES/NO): NO